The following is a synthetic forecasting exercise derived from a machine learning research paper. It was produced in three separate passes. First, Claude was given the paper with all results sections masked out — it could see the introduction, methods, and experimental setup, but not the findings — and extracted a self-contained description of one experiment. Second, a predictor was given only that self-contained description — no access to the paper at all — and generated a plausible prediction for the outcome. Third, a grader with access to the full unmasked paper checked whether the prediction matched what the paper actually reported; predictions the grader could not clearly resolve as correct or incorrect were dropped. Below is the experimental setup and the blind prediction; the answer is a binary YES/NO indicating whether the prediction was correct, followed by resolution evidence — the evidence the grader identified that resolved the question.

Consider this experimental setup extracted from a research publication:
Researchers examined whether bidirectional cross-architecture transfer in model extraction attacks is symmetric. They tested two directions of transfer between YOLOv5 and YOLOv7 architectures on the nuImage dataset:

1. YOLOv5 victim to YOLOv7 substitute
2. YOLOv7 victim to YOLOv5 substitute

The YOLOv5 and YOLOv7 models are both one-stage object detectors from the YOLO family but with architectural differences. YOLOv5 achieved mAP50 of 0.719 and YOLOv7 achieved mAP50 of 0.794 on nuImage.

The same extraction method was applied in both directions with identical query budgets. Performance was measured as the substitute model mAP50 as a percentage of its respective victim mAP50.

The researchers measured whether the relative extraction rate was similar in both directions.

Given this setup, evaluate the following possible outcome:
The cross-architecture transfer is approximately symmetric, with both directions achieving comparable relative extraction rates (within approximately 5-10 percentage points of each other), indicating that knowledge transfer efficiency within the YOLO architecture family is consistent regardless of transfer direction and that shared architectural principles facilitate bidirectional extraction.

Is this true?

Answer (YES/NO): YES